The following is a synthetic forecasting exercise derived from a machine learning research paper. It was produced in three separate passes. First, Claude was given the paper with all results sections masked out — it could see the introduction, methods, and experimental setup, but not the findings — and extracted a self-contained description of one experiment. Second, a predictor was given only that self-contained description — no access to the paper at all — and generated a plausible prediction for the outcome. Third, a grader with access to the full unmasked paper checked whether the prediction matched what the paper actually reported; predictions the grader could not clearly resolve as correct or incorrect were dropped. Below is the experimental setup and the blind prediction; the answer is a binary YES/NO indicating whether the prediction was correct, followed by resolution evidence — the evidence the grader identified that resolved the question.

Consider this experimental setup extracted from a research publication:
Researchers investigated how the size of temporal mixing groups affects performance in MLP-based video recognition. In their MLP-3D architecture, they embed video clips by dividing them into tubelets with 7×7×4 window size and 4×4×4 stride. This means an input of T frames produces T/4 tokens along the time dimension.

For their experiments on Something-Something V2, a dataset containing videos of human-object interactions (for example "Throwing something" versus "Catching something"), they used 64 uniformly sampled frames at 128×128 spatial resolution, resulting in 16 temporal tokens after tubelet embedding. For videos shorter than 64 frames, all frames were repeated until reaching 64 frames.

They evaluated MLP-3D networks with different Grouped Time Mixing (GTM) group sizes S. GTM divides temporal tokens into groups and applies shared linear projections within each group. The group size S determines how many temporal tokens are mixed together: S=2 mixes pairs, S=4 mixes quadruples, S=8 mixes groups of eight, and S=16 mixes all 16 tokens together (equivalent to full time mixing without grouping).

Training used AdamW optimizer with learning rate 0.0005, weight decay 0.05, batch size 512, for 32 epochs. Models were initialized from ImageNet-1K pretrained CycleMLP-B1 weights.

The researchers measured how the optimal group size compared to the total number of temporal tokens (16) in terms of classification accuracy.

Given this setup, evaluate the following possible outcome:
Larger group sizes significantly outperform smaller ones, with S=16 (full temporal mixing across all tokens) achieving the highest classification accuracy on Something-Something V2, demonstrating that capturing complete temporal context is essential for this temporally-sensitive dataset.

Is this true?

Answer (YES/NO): NO